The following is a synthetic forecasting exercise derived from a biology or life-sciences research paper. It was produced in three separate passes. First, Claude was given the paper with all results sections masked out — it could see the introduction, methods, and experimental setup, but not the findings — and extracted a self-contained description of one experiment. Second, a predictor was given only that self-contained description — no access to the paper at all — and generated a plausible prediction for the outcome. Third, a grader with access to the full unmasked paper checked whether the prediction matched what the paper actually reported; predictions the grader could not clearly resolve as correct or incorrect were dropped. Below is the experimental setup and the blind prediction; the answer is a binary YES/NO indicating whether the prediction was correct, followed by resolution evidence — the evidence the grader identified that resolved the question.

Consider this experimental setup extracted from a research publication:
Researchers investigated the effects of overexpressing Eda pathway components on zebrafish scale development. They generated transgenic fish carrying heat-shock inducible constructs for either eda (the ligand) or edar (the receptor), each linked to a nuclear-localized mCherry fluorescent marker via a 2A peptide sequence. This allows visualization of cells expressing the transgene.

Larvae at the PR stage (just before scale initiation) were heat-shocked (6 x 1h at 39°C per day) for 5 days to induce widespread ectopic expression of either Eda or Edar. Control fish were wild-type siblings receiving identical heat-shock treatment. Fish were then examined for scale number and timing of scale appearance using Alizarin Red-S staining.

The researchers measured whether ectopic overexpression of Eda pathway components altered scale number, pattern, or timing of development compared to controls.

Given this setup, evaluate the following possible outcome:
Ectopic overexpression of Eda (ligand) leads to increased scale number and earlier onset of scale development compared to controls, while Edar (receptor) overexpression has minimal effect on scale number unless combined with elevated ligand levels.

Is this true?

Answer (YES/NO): NO